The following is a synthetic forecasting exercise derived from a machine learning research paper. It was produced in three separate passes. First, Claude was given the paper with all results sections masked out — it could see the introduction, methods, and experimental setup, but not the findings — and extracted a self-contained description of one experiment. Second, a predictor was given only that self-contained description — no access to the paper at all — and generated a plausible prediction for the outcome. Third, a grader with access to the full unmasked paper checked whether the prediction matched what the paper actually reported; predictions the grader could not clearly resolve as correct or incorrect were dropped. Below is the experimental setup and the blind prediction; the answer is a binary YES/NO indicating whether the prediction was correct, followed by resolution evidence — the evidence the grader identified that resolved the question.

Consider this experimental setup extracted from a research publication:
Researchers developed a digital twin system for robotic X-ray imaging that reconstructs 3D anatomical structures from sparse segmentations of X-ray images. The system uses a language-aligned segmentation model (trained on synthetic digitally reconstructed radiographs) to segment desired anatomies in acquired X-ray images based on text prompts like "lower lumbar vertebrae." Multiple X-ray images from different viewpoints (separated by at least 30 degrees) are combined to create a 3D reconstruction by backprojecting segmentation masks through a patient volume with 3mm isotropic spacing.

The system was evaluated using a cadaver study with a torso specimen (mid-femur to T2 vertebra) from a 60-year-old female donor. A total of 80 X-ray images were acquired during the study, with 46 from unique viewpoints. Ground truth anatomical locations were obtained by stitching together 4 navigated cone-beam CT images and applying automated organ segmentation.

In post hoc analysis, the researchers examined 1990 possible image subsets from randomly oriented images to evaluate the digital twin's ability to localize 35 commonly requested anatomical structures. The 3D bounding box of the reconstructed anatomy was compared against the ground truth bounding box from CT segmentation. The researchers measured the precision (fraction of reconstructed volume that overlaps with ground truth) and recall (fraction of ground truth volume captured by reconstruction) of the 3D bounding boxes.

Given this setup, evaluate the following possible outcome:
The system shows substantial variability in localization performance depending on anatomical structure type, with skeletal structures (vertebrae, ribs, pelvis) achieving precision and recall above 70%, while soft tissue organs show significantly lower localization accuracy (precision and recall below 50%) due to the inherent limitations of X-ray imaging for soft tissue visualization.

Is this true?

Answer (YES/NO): NO